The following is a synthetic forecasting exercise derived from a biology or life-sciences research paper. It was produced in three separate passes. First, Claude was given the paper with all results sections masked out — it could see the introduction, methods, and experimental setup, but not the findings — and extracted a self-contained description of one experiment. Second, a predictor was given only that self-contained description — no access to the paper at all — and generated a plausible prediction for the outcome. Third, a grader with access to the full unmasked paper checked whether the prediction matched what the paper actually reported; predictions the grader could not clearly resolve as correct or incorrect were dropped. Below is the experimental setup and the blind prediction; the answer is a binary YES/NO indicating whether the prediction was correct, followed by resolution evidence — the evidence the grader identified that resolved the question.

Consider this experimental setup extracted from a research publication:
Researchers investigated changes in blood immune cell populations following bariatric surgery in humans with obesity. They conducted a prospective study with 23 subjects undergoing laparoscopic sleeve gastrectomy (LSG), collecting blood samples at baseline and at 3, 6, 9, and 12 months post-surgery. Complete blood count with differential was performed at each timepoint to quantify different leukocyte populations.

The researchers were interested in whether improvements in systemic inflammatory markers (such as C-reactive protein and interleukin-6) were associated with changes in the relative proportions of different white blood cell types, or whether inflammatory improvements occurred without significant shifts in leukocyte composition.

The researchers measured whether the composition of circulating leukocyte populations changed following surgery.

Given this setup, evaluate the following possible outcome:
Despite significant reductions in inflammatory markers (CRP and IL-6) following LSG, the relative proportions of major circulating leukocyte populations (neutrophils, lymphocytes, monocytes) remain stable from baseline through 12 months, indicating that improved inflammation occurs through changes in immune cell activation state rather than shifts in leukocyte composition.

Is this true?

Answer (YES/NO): NO